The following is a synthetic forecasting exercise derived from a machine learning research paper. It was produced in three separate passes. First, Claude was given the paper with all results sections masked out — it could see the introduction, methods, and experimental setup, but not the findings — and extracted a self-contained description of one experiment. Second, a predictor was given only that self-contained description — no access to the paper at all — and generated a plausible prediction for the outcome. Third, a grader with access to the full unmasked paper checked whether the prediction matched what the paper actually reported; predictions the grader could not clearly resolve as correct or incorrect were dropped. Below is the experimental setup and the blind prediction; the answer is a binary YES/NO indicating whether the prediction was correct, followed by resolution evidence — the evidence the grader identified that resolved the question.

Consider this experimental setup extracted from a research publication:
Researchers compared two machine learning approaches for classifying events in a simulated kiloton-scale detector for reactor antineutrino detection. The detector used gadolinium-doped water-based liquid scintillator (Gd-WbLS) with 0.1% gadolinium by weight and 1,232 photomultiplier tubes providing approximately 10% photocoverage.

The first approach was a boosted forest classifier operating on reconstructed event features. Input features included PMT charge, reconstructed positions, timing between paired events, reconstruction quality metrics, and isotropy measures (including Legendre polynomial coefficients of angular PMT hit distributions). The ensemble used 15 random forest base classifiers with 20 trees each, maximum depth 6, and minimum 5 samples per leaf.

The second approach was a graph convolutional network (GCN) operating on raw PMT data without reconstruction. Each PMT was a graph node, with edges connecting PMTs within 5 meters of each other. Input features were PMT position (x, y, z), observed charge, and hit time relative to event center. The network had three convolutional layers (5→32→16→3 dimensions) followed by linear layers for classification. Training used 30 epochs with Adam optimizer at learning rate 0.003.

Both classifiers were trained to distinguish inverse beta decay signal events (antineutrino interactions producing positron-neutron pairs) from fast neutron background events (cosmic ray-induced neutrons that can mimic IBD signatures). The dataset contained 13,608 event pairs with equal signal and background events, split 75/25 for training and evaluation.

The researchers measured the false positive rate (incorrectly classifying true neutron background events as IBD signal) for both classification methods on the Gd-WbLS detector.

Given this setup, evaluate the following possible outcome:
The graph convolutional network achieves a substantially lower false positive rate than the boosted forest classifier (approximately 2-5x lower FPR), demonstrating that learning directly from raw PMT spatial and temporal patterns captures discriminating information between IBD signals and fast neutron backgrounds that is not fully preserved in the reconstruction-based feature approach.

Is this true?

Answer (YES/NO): NO